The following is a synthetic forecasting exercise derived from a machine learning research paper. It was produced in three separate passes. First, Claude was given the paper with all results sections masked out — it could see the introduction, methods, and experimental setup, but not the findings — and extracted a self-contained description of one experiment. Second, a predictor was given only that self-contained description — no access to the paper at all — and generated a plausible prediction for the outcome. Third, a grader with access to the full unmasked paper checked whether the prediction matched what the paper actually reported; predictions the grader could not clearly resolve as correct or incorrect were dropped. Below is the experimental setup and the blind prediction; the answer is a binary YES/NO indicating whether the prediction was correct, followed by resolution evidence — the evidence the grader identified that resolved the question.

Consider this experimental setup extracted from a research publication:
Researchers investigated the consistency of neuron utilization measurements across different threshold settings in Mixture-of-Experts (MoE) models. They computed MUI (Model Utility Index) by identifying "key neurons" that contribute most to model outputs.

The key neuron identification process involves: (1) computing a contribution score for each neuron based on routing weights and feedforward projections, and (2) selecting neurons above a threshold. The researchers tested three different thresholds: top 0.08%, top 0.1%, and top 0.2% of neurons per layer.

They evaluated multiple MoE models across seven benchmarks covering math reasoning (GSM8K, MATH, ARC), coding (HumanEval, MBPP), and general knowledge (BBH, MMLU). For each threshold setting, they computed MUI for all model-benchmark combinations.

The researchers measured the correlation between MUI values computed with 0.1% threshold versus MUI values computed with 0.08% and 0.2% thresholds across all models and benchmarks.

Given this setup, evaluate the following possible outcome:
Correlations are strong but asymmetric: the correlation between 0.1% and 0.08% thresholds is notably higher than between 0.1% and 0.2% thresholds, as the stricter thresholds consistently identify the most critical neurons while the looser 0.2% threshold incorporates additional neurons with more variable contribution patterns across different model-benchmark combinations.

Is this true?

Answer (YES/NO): NO